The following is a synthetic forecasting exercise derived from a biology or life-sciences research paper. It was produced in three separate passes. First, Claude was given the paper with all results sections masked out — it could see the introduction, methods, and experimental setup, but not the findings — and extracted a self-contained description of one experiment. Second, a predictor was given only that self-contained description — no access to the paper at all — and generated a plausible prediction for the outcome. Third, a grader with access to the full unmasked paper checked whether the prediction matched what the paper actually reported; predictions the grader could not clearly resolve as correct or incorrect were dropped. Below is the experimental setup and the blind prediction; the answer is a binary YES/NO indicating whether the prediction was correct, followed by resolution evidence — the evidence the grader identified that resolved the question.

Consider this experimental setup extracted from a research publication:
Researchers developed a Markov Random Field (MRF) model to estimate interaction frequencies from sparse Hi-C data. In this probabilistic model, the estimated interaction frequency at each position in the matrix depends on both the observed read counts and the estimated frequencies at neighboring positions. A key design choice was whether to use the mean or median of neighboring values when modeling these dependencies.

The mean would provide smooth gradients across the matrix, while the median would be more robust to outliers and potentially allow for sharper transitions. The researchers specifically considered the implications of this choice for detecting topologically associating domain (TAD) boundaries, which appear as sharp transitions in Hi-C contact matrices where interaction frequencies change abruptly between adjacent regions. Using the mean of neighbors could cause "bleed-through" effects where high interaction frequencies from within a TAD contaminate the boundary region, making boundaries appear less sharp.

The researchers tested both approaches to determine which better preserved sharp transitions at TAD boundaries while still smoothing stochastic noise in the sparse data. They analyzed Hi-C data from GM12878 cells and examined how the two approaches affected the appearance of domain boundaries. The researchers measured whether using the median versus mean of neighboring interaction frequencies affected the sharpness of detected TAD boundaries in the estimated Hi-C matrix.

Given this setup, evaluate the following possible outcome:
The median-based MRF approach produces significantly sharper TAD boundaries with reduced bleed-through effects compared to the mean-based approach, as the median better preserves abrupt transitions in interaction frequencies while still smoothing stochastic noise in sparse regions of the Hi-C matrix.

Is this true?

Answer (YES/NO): YES